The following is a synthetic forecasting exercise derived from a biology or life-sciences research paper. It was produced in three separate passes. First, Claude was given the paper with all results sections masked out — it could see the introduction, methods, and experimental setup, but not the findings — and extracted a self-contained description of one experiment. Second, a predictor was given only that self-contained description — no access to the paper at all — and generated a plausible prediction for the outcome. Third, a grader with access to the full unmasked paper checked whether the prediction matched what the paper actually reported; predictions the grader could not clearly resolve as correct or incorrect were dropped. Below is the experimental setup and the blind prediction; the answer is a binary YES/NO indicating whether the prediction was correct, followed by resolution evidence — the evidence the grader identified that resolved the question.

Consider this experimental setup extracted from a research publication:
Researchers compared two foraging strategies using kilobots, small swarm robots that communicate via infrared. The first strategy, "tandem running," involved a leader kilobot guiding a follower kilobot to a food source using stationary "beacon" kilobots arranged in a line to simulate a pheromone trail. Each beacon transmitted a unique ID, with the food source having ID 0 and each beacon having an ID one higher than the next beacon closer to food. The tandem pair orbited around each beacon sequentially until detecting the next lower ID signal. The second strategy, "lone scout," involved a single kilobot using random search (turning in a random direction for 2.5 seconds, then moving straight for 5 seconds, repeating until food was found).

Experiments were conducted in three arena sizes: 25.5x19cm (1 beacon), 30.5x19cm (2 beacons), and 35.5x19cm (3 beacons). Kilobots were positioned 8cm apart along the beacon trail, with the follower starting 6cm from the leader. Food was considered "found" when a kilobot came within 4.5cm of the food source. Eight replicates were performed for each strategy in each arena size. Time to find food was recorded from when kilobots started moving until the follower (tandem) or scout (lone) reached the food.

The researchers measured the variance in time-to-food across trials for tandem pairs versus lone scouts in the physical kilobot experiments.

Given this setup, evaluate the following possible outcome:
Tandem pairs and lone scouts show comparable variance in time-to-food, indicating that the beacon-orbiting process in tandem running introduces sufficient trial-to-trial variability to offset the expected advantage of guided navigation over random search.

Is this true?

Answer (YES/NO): NO